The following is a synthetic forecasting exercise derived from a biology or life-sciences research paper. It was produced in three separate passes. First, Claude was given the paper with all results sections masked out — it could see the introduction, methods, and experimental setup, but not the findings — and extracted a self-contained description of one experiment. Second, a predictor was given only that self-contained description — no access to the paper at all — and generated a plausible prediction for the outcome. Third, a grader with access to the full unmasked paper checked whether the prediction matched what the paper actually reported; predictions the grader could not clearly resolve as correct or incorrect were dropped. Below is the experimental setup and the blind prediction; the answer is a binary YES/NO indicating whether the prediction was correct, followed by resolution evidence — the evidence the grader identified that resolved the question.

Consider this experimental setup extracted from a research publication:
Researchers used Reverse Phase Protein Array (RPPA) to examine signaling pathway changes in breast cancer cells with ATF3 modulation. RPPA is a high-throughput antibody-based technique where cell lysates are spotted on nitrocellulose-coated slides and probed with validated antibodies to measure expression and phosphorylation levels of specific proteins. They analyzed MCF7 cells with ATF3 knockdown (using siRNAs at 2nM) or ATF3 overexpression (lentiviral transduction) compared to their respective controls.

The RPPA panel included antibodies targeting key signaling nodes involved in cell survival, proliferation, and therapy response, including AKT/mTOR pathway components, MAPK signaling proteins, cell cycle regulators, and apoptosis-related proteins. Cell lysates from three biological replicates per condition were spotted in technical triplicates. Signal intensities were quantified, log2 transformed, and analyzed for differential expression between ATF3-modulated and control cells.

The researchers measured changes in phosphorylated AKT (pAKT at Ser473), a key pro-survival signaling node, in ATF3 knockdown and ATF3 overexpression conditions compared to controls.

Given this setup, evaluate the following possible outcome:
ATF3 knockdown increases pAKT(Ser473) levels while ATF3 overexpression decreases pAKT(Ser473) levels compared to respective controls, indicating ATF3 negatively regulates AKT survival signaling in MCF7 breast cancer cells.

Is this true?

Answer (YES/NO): NO